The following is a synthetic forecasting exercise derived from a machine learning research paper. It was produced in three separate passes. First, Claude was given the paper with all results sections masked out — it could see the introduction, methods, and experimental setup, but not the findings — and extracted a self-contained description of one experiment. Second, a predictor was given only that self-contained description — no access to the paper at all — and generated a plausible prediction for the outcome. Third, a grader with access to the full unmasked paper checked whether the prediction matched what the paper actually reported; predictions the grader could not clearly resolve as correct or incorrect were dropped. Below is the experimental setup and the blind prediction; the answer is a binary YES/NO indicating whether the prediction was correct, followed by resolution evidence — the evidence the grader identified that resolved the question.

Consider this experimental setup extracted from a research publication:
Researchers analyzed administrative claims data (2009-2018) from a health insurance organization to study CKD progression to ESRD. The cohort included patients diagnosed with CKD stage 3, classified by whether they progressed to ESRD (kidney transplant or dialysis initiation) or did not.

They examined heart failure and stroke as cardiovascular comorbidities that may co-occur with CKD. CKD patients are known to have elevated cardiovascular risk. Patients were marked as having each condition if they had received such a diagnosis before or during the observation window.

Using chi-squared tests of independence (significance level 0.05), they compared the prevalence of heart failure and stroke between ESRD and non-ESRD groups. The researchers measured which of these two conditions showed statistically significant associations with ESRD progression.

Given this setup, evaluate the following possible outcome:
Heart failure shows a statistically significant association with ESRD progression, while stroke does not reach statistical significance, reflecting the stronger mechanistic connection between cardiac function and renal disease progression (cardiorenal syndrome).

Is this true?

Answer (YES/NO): NO